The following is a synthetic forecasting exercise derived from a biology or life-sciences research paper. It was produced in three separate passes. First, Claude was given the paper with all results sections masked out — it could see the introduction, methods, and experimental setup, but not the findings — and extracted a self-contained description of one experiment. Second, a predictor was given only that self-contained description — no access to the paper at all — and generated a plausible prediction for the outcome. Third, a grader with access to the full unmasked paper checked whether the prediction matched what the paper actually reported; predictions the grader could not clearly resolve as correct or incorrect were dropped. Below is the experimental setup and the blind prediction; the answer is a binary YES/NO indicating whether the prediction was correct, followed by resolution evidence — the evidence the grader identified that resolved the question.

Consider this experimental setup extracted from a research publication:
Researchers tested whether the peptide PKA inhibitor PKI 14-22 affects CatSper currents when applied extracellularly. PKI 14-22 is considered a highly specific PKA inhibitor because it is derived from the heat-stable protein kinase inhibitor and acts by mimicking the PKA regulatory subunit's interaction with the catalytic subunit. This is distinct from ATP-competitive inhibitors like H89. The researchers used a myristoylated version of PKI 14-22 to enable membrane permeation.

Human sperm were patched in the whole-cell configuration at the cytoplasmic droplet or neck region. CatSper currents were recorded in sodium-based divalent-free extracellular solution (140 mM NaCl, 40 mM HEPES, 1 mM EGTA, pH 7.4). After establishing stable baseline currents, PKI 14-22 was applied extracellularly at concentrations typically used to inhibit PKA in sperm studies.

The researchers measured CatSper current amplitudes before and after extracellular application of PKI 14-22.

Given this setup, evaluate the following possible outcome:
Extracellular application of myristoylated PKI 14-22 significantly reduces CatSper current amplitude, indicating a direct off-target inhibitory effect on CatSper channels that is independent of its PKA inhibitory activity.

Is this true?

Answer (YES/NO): YES